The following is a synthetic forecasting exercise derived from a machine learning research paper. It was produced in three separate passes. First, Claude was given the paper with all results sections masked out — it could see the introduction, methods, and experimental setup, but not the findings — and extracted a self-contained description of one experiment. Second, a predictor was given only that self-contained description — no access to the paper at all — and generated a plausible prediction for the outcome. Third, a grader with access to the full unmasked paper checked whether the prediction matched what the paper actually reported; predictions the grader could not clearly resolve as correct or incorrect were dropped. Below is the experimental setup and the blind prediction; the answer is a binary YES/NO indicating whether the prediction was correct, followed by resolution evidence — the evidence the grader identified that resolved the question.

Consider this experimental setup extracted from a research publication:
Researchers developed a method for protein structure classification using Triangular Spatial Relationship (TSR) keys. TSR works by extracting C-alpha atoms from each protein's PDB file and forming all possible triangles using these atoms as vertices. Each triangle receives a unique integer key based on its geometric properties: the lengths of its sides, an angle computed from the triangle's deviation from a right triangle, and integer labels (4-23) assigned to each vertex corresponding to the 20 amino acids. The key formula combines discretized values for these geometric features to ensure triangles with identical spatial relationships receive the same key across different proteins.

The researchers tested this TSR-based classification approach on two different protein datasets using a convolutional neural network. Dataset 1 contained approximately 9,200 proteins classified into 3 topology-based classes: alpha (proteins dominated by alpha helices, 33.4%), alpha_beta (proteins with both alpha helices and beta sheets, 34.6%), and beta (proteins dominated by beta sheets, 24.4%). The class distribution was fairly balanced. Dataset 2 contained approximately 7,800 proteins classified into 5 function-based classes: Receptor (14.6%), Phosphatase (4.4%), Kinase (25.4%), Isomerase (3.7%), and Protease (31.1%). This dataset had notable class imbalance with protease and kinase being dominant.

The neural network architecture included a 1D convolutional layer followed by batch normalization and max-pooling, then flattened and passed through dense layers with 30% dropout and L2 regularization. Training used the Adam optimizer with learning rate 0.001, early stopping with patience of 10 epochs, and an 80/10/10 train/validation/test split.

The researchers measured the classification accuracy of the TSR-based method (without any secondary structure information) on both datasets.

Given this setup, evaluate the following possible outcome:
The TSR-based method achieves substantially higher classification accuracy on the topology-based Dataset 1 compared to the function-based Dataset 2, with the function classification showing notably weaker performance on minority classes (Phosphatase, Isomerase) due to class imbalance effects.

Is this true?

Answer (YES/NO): NO